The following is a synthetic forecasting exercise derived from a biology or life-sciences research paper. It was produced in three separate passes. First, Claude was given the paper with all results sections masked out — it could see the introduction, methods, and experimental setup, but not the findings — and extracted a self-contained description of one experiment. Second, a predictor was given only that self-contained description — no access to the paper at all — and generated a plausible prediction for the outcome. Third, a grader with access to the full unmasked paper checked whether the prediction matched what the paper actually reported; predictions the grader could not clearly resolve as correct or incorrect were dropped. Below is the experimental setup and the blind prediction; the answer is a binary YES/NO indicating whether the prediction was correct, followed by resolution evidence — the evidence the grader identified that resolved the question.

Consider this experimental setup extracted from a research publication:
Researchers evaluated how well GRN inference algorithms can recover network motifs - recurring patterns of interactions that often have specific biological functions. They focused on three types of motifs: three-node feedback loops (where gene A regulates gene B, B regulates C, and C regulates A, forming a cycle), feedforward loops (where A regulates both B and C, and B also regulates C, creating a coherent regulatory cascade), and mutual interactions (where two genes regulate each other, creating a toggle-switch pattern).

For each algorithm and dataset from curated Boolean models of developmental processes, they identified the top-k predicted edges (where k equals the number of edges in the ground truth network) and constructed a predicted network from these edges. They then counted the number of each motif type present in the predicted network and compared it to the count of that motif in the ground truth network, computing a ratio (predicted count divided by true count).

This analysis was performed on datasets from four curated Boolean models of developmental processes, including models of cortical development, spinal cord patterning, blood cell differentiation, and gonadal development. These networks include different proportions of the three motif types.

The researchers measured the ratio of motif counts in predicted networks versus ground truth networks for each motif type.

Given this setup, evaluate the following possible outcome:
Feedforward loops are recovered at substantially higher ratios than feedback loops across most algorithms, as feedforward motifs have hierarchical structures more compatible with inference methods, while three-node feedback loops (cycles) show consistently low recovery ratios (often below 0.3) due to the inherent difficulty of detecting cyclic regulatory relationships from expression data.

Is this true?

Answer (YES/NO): NO